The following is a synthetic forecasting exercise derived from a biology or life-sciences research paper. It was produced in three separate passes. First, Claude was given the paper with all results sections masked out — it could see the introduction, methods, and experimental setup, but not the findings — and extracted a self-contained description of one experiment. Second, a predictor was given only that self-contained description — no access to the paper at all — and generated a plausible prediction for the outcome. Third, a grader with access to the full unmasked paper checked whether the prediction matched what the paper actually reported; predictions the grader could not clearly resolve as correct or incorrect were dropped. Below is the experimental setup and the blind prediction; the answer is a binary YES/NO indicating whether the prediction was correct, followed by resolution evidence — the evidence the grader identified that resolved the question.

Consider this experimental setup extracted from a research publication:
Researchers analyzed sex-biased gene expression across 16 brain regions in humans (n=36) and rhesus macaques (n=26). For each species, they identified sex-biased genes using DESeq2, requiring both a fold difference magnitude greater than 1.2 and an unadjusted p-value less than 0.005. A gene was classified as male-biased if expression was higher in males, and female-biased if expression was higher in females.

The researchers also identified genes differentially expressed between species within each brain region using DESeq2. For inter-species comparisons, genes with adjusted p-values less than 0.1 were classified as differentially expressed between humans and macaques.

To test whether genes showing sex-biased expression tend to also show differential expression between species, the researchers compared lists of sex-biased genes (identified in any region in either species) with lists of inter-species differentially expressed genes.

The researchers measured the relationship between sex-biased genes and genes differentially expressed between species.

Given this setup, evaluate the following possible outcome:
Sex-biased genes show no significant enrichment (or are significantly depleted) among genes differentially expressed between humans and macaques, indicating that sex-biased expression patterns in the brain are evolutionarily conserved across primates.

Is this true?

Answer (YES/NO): NO